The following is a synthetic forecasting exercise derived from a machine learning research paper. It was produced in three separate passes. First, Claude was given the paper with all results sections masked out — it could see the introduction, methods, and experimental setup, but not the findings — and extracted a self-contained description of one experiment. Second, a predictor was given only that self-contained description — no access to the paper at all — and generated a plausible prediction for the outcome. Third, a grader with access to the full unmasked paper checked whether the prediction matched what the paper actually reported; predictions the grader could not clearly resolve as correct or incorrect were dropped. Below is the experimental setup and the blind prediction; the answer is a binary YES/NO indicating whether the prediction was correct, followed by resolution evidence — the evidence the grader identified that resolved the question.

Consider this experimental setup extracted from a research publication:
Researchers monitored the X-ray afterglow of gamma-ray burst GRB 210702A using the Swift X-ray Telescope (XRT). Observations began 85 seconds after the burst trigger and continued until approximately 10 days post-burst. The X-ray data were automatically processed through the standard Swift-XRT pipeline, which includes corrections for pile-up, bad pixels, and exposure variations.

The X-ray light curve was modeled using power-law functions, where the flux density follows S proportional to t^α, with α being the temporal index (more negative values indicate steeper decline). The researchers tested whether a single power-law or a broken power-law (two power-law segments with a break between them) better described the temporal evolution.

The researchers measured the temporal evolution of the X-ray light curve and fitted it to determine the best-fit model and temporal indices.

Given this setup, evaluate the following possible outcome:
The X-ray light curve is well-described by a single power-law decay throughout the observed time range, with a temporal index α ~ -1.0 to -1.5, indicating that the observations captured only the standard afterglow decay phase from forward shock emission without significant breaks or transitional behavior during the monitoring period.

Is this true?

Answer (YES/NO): NO